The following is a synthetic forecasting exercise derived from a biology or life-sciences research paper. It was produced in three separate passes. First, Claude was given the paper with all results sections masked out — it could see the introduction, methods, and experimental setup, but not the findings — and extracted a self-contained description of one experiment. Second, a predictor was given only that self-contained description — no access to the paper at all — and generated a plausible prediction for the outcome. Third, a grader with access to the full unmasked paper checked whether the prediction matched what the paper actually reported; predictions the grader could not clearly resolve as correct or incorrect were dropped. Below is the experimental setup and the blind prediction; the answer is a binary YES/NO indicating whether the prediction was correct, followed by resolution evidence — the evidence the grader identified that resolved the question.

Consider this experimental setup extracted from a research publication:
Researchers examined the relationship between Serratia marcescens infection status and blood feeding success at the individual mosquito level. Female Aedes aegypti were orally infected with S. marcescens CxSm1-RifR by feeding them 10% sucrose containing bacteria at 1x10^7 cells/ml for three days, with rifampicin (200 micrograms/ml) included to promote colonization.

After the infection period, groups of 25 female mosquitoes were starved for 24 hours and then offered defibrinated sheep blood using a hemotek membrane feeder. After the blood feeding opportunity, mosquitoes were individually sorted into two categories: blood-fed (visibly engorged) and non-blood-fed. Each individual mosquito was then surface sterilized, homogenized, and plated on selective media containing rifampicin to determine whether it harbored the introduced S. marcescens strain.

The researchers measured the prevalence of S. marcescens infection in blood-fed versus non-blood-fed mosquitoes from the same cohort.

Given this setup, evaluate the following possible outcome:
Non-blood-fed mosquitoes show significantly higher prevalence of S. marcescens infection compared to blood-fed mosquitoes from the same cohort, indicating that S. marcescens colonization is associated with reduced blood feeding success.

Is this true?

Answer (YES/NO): YES